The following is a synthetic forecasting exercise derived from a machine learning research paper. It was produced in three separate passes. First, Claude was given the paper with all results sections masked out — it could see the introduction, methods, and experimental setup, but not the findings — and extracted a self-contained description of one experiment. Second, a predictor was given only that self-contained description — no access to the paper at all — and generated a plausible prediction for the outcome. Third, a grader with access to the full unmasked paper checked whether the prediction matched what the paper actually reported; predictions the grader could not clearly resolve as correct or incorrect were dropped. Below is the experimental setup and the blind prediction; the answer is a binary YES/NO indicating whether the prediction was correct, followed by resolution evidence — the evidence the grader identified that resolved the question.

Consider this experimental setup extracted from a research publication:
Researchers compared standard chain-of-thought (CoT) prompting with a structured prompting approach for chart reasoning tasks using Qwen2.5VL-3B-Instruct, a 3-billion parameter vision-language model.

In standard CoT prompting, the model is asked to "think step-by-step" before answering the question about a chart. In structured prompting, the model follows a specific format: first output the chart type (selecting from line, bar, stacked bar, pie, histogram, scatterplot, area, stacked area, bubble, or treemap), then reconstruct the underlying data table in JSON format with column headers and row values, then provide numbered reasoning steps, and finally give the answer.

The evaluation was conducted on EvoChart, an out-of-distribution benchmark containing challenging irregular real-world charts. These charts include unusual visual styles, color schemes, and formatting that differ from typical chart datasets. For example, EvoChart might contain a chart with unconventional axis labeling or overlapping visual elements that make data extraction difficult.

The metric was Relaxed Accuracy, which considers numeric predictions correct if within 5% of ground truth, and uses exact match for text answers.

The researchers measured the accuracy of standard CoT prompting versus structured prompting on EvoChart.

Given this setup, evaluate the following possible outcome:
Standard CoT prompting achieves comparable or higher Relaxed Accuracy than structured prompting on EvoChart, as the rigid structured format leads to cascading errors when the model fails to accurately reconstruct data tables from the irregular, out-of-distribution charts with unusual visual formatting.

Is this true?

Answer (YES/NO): NO